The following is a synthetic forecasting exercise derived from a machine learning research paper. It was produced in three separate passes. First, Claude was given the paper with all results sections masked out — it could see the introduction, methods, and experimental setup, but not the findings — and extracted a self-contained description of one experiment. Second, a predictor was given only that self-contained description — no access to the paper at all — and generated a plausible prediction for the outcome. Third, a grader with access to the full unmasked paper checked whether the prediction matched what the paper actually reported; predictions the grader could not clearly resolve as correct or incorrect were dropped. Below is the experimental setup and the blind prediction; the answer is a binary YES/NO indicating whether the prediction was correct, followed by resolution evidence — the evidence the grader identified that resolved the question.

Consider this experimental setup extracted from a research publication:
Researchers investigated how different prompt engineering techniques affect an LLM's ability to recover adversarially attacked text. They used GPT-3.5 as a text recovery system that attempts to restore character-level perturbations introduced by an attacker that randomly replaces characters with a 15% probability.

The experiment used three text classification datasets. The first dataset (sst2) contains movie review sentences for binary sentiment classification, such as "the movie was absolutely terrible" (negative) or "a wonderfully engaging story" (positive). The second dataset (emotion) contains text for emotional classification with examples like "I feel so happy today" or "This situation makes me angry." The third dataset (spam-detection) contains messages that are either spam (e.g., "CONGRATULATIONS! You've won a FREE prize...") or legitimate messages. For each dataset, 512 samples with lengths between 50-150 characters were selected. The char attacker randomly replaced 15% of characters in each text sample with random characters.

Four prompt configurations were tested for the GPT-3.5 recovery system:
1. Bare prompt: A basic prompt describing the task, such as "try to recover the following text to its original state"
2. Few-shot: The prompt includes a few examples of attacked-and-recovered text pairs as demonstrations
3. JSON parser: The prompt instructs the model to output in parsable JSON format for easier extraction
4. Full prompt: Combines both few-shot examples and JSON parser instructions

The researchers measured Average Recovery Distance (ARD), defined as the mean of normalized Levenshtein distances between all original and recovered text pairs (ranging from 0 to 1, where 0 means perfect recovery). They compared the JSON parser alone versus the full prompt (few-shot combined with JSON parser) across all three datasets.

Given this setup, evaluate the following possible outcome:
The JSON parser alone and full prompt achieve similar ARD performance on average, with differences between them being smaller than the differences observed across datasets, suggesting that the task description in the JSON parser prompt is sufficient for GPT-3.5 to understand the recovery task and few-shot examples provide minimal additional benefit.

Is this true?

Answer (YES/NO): YES